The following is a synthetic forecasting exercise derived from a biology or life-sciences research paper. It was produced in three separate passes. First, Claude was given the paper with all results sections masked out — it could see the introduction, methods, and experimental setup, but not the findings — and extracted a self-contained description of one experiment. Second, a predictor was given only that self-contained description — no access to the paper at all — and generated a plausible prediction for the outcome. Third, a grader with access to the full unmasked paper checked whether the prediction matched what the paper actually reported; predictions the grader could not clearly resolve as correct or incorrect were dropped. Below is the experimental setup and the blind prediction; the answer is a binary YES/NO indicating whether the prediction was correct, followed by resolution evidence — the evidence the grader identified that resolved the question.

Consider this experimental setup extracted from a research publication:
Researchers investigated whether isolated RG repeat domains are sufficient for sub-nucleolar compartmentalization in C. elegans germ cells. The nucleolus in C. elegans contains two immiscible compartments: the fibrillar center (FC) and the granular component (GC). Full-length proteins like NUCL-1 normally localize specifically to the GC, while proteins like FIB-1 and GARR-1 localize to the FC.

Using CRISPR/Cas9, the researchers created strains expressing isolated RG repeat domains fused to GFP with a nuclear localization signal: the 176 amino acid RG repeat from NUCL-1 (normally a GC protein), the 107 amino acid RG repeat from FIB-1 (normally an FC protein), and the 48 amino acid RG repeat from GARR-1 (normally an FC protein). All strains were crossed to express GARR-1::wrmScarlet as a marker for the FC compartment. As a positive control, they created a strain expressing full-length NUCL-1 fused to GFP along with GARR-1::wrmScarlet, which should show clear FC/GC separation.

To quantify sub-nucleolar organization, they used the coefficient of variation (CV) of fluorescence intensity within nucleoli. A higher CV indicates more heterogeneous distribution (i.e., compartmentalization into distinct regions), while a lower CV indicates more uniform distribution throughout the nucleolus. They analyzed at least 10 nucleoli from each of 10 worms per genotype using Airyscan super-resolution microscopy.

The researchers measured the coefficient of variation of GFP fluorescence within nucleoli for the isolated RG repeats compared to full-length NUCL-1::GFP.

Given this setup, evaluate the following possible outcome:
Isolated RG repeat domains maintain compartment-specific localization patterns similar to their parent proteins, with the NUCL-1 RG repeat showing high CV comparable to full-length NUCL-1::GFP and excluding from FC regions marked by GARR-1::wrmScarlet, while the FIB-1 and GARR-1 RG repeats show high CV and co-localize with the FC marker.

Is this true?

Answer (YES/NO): NO